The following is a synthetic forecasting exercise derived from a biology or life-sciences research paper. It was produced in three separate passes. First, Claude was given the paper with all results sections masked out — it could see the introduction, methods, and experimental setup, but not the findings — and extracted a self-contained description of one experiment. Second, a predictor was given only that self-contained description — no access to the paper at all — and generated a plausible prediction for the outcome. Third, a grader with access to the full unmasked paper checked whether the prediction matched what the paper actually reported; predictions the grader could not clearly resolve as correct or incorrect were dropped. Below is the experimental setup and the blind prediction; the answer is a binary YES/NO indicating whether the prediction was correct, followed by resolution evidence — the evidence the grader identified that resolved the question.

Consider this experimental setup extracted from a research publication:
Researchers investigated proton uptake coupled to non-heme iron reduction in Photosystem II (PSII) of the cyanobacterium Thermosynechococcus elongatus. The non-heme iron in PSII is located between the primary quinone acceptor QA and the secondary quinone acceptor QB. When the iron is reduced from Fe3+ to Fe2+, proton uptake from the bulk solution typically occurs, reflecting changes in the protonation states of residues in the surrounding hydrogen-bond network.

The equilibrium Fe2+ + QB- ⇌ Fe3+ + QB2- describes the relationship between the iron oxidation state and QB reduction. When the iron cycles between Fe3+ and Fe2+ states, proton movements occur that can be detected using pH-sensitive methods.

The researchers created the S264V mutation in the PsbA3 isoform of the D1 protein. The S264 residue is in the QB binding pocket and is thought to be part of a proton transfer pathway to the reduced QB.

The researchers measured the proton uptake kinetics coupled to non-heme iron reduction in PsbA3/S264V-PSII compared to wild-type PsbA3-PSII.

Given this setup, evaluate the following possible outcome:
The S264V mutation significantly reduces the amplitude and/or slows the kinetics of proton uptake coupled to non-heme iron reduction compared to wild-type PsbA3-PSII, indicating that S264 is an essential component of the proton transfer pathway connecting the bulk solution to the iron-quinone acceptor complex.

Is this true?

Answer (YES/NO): YES